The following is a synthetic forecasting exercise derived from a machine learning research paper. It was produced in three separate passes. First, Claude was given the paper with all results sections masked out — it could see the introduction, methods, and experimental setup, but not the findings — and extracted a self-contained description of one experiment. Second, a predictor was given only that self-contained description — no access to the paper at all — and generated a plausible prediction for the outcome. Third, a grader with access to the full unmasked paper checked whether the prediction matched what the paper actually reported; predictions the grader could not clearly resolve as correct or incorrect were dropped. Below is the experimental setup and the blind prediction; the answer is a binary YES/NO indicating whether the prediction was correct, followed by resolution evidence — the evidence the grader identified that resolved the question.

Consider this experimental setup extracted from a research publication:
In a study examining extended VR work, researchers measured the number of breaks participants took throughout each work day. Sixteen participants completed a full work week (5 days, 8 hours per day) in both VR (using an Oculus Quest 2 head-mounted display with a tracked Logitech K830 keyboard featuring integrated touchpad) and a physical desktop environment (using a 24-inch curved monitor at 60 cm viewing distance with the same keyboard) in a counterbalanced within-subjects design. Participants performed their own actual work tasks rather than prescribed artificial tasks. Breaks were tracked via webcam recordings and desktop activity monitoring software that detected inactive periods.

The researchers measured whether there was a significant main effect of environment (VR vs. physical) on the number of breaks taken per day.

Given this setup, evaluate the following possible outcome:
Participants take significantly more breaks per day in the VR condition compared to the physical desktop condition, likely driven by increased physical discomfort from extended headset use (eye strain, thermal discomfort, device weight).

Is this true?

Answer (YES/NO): NO